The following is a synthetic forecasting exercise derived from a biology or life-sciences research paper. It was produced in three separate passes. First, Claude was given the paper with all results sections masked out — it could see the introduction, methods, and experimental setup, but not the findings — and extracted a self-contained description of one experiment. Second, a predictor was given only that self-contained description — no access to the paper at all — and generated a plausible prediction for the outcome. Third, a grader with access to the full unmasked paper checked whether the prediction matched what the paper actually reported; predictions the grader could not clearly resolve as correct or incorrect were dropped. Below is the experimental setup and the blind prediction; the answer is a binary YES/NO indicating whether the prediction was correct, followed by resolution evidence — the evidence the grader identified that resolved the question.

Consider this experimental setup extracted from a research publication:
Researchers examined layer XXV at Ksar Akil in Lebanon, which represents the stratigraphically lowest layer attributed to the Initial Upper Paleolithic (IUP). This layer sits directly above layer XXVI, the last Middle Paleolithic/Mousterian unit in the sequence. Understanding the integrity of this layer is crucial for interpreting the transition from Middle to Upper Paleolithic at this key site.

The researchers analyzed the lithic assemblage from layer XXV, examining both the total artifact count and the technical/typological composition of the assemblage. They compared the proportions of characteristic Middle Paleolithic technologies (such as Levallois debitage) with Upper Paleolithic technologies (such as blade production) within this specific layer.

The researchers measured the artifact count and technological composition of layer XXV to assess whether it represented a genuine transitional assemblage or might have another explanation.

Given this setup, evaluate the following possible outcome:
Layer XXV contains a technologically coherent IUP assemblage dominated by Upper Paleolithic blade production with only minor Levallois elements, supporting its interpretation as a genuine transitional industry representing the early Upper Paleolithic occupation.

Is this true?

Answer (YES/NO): NO